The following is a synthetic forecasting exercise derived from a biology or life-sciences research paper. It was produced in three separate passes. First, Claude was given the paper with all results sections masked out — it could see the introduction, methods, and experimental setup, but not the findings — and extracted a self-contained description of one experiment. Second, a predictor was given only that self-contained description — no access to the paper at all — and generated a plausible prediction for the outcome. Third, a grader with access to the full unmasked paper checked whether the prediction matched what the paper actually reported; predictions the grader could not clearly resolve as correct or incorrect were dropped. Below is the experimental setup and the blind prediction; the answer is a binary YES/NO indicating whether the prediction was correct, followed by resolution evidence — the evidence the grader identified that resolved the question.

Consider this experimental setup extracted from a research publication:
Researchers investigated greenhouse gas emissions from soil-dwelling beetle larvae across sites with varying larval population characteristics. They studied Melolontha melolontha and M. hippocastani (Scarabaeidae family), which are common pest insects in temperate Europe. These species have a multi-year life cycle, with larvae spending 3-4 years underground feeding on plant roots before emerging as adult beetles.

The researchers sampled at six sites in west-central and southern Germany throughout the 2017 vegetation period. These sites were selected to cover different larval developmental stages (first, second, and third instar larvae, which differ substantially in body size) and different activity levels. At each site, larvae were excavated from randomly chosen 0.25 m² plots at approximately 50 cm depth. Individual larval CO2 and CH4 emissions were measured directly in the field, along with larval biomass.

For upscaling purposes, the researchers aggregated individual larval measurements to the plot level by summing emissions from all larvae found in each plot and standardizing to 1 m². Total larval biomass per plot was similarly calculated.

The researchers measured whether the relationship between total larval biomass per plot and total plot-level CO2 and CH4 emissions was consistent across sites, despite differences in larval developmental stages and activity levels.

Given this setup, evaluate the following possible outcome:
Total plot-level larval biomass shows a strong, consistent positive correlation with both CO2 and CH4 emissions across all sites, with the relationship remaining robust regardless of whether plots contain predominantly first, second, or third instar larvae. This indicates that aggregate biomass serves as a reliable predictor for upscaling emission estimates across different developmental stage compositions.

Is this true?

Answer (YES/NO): YES